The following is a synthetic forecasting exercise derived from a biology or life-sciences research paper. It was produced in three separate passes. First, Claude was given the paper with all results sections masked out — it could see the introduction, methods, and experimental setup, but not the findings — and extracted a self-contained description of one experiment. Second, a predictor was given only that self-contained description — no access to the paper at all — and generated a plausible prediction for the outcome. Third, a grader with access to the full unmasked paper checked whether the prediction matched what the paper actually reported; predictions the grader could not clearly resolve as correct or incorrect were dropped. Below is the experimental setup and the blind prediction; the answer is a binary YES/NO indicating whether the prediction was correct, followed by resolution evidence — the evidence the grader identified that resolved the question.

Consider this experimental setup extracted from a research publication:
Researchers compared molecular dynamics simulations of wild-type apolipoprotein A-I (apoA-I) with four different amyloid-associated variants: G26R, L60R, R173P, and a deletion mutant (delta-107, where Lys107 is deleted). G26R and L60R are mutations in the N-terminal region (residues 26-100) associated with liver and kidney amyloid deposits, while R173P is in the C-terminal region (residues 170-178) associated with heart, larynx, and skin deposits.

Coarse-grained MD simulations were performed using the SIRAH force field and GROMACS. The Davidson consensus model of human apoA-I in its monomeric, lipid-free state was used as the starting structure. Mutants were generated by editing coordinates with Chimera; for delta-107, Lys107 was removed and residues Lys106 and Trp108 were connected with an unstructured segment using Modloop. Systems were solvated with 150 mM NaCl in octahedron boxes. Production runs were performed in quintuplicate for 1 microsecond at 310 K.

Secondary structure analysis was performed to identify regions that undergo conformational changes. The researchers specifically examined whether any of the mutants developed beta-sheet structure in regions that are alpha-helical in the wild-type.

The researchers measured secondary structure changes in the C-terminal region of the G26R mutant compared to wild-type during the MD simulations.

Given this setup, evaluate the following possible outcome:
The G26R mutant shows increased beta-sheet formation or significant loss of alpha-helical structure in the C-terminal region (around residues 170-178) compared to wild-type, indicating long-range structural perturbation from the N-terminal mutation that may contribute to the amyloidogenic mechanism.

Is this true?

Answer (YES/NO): NO